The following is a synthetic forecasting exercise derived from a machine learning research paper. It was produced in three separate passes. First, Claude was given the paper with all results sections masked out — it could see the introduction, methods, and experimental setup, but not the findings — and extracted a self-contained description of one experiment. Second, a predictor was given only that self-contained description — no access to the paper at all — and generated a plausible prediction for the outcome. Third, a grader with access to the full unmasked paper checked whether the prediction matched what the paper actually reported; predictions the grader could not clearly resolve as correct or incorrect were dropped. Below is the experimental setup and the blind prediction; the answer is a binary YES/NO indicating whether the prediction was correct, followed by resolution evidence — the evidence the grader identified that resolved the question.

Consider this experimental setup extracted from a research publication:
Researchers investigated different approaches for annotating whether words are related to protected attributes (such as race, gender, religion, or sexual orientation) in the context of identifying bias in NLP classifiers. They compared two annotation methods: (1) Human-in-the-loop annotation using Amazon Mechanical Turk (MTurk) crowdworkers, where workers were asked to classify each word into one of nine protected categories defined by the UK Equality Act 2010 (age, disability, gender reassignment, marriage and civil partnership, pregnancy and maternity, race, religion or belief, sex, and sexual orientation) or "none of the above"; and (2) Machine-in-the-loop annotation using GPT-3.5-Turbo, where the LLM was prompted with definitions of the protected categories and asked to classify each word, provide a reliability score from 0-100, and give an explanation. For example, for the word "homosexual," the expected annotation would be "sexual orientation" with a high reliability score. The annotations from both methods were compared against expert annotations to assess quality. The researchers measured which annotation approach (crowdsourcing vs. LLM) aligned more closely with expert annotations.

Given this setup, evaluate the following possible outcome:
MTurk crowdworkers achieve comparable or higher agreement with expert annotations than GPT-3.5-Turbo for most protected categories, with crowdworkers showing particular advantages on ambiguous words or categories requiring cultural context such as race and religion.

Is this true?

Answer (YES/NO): NO